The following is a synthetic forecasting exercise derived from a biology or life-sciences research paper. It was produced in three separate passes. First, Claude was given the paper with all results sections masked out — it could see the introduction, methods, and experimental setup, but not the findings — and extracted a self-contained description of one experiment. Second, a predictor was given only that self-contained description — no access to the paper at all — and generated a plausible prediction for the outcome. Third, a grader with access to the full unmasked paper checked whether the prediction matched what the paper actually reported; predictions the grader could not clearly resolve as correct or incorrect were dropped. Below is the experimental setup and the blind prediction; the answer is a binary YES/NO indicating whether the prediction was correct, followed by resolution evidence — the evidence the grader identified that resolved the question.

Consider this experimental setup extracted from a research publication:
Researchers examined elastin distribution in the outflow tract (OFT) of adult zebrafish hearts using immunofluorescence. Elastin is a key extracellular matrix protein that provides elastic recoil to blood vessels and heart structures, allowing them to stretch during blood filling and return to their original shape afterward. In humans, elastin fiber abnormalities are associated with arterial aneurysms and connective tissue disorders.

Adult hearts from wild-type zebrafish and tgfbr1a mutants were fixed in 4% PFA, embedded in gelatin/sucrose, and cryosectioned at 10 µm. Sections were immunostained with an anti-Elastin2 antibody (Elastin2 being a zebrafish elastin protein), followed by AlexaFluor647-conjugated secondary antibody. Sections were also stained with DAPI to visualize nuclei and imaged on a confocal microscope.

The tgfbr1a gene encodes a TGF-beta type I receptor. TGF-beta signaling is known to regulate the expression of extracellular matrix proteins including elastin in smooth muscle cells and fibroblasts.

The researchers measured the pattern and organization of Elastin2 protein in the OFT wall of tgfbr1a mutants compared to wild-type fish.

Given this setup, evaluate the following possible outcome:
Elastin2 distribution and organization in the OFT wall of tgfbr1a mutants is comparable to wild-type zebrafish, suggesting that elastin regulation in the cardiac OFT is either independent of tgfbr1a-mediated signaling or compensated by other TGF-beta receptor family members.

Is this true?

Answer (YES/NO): NO